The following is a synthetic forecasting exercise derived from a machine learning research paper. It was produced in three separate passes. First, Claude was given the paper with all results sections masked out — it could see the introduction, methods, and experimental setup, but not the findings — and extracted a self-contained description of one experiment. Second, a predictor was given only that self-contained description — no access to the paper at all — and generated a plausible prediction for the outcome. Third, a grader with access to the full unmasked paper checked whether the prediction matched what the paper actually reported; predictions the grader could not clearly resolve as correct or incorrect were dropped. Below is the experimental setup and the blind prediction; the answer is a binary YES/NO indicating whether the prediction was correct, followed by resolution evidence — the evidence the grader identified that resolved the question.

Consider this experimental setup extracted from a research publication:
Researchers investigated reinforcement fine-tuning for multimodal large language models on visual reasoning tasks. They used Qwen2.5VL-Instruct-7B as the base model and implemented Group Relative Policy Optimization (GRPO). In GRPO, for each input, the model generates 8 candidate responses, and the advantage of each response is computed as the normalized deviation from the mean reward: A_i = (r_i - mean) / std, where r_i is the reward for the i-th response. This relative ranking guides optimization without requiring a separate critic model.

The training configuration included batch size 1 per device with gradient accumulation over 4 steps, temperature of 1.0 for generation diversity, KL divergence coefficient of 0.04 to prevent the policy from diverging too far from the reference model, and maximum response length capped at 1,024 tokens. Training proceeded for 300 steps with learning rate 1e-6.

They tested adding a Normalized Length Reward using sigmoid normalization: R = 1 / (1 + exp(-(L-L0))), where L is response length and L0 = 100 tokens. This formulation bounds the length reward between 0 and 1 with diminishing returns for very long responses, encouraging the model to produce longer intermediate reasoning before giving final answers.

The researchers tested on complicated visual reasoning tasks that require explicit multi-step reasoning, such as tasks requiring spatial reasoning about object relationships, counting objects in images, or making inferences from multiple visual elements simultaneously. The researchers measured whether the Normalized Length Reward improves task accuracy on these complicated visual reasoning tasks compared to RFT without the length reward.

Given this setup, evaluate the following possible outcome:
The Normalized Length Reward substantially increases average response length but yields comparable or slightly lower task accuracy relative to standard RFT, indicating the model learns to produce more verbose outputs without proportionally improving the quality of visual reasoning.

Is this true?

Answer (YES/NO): NO